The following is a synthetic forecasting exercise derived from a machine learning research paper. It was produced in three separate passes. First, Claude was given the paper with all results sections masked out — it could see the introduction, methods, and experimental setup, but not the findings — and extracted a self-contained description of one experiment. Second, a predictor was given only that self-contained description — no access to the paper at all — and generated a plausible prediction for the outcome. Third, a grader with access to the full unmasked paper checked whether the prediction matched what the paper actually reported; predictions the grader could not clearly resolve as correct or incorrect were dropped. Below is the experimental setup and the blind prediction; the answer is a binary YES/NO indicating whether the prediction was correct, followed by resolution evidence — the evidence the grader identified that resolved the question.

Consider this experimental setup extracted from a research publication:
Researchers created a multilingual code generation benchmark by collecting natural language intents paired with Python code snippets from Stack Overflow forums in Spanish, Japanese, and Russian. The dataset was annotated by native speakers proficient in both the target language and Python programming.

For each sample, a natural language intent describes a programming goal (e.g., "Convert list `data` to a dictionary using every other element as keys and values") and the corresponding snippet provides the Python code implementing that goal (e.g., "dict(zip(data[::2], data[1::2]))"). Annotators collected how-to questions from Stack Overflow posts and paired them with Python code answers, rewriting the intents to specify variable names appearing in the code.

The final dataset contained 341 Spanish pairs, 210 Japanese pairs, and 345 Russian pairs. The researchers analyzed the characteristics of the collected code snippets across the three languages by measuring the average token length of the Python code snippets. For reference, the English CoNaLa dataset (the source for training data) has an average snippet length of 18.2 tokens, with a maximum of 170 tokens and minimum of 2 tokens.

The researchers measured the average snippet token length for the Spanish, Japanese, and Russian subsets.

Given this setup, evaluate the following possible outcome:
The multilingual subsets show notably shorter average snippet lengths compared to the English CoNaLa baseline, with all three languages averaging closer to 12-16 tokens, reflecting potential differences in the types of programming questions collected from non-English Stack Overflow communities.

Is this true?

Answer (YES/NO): NO